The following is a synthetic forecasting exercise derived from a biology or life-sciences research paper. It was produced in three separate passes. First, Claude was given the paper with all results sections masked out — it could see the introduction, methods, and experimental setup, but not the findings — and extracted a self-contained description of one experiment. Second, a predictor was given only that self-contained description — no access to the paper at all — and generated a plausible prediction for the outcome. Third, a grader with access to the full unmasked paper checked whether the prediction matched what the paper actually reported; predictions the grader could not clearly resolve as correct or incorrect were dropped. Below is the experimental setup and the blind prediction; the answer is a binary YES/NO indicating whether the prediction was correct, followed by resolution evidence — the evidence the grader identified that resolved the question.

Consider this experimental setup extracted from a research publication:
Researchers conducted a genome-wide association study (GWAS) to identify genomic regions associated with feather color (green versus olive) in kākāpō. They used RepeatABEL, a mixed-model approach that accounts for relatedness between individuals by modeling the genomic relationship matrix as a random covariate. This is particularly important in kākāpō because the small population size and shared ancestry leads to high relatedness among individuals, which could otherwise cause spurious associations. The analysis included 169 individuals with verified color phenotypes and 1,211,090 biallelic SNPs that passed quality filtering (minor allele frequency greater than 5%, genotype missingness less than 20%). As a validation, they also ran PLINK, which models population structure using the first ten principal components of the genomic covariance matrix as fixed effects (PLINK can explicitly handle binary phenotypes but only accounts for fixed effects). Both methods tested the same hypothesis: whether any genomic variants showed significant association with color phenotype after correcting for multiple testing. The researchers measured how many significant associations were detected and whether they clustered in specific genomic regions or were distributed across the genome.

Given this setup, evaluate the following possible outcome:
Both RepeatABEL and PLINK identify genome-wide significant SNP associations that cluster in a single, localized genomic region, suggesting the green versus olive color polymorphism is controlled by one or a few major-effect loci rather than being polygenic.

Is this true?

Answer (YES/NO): YES